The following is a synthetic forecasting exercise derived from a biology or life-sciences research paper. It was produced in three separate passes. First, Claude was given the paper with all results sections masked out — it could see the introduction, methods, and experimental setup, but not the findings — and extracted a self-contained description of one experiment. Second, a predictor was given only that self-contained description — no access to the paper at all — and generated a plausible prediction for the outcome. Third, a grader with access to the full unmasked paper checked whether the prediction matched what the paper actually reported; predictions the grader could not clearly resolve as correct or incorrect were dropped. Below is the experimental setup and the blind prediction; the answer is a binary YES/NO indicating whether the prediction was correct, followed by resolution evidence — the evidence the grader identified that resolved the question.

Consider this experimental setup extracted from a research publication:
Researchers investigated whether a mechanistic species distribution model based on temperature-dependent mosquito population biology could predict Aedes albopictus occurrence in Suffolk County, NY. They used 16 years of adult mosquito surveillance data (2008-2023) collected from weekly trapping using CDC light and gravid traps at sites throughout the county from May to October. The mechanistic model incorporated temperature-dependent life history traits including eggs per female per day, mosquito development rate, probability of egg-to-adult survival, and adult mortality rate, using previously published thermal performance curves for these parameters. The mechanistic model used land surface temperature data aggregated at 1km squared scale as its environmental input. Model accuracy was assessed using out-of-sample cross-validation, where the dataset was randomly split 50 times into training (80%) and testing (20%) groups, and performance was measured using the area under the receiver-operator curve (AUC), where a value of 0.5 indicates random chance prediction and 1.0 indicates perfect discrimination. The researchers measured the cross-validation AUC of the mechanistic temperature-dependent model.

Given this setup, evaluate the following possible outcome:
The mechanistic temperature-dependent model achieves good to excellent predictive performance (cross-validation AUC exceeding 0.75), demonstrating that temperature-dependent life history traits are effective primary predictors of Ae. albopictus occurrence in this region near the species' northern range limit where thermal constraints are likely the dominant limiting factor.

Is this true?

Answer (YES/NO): NO